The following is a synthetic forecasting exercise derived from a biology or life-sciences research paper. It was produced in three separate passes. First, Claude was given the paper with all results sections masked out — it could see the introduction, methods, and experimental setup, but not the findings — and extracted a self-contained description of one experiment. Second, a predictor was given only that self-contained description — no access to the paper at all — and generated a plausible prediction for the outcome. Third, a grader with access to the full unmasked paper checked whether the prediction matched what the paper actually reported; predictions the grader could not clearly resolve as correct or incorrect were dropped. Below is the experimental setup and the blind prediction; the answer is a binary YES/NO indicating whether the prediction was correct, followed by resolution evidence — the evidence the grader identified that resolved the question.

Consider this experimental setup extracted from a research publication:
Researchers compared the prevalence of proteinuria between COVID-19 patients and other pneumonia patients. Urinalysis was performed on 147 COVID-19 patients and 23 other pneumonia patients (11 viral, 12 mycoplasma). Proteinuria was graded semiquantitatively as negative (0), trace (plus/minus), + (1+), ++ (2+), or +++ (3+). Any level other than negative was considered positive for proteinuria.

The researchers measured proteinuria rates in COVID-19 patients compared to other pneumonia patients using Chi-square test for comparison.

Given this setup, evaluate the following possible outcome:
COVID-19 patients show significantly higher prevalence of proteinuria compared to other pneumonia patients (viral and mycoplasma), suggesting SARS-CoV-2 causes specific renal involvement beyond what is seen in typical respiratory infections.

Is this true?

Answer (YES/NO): NO